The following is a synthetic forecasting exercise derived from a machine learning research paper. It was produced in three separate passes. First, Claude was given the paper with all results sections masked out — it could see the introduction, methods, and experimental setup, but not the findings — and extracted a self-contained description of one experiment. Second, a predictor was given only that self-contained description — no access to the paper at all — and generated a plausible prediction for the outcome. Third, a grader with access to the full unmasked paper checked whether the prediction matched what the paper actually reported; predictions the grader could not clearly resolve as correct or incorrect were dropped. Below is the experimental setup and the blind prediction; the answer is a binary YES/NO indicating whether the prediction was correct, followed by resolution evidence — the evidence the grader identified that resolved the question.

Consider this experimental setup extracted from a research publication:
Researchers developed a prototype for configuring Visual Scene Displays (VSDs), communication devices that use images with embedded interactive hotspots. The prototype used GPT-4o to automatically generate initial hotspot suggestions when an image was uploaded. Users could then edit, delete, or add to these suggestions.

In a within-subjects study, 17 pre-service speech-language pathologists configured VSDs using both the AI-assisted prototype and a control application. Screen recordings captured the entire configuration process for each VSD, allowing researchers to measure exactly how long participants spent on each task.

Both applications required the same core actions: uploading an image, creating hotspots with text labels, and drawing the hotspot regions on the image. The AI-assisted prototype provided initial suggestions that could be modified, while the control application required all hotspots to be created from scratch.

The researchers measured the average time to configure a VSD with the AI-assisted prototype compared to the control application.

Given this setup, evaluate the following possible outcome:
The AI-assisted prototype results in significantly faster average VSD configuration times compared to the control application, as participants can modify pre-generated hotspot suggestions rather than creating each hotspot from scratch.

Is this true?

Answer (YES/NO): YES